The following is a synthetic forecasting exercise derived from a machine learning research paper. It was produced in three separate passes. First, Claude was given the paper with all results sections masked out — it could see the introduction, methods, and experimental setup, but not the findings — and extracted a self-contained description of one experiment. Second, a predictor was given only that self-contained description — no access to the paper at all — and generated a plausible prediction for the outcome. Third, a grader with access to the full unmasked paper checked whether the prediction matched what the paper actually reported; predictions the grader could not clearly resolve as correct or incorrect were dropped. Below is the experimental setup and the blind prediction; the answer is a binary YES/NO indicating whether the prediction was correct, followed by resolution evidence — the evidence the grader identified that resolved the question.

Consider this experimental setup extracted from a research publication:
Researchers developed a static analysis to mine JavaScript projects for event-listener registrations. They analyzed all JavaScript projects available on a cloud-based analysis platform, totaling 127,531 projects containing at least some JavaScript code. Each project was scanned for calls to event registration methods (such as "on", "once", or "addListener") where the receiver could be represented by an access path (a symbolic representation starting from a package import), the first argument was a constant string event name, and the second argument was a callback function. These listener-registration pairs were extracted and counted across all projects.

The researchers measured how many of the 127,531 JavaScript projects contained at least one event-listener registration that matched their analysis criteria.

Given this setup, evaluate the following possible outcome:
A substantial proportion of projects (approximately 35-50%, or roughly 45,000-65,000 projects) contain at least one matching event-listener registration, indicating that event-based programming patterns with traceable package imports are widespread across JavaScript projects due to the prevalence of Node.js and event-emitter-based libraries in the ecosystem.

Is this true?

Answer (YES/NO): NO